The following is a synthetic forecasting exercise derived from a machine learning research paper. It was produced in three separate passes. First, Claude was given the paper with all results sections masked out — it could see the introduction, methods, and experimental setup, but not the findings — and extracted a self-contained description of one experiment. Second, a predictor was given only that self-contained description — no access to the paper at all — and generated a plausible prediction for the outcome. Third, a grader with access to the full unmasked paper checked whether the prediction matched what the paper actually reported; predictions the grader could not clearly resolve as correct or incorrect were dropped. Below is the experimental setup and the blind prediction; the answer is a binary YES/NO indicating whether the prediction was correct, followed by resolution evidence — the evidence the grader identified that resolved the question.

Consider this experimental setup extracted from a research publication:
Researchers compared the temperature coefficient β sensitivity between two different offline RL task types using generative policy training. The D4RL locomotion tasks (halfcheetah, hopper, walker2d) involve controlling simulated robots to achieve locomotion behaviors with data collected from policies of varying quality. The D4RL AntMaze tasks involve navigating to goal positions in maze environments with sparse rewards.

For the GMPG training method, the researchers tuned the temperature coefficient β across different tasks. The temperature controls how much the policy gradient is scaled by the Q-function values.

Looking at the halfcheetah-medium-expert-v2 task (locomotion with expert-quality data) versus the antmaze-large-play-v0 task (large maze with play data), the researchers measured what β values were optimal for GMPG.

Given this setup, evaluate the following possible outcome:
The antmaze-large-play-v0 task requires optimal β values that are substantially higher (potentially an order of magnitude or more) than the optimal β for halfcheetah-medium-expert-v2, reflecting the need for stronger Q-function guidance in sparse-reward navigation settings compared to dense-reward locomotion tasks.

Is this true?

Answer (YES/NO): NO